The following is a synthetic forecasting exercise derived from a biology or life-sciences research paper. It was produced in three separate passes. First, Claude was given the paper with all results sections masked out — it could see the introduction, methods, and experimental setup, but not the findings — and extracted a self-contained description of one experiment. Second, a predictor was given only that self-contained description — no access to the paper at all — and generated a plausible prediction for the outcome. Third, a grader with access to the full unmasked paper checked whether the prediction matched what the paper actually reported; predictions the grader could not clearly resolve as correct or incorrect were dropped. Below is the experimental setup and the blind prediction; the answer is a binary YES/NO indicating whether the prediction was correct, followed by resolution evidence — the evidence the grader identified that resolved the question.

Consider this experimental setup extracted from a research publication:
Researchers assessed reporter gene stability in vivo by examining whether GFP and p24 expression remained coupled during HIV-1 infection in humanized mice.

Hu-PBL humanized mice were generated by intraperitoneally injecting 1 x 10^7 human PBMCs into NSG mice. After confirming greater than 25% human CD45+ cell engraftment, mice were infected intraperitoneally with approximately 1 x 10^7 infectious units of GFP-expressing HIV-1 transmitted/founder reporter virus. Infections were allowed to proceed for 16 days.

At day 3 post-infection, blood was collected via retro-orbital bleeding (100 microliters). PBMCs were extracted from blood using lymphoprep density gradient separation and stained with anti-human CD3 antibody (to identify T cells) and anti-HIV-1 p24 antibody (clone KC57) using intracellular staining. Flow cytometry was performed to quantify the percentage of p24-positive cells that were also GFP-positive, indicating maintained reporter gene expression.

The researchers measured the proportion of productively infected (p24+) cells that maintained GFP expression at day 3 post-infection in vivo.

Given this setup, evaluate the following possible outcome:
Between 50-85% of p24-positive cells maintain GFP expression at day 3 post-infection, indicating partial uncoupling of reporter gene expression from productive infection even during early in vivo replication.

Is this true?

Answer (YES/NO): NO